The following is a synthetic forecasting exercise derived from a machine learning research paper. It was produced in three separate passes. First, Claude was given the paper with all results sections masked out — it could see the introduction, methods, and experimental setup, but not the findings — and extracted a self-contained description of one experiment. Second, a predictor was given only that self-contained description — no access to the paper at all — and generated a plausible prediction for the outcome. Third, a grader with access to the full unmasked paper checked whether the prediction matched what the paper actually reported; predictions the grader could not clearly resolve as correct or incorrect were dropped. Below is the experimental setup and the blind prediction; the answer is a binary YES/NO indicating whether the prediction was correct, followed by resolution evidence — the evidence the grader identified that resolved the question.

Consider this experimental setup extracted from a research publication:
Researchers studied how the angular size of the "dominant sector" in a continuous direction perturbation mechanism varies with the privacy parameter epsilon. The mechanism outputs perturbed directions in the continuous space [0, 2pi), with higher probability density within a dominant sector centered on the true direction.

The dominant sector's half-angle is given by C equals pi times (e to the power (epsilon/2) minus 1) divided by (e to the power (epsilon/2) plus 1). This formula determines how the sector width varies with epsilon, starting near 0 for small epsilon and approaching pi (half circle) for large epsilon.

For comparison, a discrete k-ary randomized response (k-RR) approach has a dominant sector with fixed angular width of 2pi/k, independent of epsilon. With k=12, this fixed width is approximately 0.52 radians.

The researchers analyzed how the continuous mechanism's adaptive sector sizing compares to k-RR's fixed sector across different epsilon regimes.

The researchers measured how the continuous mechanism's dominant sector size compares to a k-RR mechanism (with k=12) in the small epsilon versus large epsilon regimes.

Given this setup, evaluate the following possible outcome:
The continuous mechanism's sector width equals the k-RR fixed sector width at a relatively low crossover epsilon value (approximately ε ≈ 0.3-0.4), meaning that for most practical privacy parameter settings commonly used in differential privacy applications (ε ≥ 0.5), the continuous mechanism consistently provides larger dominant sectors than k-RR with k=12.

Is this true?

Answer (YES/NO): NO